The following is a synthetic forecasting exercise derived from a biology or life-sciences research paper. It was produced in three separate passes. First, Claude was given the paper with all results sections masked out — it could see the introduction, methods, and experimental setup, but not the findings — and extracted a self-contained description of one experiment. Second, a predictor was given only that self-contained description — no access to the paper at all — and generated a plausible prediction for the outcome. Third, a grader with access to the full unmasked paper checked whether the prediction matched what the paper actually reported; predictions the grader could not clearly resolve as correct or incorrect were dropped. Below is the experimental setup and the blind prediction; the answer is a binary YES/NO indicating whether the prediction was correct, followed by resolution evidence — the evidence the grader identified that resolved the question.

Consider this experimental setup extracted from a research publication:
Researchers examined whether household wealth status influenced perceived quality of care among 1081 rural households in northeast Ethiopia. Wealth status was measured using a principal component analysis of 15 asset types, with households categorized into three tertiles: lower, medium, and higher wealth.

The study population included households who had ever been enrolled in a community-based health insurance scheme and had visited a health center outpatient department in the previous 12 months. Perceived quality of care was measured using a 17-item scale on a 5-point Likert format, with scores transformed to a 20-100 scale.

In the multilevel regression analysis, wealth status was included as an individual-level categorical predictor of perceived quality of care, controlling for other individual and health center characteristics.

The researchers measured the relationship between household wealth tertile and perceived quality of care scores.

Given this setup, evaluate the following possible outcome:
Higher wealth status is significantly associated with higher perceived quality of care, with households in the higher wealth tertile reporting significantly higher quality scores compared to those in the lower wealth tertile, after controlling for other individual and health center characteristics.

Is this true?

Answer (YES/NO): YES